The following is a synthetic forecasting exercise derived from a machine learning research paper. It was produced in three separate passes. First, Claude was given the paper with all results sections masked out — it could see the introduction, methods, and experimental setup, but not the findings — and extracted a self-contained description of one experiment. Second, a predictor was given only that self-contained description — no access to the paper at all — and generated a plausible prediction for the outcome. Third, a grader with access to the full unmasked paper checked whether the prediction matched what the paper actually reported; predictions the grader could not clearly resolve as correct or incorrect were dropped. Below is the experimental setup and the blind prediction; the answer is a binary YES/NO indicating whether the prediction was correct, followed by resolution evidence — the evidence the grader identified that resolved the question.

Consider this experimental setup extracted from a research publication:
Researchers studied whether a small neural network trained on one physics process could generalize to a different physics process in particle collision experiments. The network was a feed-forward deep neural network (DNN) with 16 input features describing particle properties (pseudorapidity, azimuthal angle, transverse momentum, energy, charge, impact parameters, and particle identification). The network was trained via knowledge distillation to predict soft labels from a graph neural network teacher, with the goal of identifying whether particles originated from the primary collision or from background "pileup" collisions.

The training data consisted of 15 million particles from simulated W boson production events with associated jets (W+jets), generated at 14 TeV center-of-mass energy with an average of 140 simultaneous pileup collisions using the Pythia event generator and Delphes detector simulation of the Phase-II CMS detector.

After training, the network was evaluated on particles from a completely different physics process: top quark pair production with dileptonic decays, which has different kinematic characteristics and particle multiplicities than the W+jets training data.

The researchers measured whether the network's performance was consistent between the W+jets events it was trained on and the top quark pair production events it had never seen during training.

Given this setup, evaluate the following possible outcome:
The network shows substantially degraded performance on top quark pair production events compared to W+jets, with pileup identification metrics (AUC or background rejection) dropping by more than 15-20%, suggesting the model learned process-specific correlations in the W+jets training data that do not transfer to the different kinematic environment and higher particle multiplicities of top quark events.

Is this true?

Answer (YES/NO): NO